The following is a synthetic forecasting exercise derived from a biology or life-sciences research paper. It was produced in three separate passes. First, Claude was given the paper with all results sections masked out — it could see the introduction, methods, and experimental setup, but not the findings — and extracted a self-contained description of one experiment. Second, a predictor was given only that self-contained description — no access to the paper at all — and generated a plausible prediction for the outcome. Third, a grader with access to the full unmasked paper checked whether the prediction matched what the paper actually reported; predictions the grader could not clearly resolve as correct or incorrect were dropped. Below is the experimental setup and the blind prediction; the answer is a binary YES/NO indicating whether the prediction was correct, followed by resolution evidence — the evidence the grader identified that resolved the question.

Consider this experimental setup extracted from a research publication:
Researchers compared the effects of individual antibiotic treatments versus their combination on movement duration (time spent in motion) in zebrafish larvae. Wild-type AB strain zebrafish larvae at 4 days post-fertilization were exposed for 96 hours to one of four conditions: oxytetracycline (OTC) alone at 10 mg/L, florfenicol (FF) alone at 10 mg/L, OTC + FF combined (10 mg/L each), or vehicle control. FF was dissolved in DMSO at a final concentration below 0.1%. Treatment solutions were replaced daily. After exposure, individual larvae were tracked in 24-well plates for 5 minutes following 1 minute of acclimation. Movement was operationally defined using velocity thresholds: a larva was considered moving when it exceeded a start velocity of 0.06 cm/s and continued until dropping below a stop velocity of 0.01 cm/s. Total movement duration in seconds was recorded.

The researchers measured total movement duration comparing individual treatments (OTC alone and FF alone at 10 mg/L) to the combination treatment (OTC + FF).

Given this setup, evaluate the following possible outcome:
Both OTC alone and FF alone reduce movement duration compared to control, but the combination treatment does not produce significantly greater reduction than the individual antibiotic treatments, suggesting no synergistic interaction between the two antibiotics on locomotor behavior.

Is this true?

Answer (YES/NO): NO